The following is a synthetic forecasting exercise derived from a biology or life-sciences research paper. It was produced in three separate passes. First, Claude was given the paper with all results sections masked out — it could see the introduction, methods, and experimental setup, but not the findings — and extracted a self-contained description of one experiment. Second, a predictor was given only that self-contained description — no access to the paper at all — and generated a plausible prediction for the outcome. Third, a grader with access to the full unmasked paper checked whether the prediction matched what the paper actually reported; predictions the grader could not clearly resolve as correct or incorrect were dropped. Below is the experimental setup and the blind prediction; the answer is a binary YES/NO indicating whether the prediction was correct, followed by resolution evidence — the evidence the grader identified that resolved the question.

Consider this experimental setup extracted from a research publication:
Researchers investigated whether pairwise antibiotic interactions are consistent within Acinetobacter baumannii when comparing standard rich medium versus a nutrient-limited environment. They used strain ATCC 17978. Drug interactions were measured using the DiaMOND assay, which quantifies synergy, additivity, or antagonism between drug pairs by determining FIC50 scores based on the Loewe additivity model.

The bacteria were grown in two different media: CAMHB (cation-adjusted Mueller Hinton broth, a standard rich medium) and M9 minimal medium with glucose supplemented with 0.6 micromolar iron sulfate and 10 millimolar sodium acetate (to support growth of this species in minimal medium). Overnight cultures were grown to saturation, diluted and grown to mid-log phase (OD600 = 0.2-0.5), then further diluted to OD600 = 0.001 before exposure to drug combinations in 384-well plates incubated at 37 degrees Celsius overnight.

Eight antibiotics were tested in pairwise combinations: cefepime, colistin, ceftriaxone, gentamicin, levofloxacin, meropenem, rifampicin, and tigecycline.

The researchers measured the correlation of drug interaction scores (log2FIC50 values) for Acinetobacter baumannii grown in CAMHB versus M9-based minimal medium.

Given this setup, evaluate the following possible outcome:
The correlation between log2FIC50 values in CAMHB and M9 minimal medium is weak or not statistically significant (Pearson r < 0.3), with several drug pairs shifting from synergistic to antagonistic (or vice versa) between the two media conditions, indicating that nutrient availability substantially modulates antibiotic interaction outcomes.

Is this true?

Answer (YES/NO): NO